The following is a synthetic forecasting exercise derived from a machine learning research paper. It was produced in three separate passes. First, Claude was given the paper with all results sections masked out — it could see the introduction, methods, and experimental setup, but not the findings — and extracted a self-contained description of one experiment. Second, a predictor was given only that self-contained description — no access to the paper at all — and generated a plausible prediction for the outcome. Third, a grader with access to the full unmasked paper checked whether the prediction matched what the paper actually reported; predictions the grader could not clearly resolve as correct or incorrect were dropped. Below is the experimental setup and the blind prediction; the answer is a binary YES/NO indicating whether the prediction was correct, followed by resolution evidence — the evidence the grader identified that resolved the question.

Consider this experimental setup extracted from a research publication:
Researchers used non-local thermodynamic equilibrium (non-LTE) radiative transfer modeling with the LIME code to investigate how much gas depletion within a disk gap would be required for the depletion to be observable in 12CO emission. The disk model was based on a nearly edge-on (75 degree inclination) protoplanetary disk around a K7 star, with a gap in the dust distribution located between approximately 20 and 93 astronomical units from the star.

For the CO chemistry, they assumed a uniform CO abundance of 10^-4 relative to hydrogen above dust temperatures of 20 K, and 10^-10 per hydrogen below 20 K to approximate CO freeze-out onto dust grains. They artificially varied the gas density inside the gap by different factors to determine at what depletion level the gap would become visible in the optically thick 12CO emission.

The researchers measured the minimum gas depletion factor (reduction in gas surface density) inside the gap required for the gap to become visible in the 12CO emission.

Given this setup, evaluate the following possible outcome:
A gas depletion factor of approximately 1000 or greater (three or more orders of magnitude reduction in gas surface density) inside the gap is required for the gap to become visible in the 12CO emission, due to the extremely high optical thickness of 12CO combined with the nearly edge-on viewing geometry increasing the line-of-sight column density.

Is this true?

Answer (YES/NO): NO